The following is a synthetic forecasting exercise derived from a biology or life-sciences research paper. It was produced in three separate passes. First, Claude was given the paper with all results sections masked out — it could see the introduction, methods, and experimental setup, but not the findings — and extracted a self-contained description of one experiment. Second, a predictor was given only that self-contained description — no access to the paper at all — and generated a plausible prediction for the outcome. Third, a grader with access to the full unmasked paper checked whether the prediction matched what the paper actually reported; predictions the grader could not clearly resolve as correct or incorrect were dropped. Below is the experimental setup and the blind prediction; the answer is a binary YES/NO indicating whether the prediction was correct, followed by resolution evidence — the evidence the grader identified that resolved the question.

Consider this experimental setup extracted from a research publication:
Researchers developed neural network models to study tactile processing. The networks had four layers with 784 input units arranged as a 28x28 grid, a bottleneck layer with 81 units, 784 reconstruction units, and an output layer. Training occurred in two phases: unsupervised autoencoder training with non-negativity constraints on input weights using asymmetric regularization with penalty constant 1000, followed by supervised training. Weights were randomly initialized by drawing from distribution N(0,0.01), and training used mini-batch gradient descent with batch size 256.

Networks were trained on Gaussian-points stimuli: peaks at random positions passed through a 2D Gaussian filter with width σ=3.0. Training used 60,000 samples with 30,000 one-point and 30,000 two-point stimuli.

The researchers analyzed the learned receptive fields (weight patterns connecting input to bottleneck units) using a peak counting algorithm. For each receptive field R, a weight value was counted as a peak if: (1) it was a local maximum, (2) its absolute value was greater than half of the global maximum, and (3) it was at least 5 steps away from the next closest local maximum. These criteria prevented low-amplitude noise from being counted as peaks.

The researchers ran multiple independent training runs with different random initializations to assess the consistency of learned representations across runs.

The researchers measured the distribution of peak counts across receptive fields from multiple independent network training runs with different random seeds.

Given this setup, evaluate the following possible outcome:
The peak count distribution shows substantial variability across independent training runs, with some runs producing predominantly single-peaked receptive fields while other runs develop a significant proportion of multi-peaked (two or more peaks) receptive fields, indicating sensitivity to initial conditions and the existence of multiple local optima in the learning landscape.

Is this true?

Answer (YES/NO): NO